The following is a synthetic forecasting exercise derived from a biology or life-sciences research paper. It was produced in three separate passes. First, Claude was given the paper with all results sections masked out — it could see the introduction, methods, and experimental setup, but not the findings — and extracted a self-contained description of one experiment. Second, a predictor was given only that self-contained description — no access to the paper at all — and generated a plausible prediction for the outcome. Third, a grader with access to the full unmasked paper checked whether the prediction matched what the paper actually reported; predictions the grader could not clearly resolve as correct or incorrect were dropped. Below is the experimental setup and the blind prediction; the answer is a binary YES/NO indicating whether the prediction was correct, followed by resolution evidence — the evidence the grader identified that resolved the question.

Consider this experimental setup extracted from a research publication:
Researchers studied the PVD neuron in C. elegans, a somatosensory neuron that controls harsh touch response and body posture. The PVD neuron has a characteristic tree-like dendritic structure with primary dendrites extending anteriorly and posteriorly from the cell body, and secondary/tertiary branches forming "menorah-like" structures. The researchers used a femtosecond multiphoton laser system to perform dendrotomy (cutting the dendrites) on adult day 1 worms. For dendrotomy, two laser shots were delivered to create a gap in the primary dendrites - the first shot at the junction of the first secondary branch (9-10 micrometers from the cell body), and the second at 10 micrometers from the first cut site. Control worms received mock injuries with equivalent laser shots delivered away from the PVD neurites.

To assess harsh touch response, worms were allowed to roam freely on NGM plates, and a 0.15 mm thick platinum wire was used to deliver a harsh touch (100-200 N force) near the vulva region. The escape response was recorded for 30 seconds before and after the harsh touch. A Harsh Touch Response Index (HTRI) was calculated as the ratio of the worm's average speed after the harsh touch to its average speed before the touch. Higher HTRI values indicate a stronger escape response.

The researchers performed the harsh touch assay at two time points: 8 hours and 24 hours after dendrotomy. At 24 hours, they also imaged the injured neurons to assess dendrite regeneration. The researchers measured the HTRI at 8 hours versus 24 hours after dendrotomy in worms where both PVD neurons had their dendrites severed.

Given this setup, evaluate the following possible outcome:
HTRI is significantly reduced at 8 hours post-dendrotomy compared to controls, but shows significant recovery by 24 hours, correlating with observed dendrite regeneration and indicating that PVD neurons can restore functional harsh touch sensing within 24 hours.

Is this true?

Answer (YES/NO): NO